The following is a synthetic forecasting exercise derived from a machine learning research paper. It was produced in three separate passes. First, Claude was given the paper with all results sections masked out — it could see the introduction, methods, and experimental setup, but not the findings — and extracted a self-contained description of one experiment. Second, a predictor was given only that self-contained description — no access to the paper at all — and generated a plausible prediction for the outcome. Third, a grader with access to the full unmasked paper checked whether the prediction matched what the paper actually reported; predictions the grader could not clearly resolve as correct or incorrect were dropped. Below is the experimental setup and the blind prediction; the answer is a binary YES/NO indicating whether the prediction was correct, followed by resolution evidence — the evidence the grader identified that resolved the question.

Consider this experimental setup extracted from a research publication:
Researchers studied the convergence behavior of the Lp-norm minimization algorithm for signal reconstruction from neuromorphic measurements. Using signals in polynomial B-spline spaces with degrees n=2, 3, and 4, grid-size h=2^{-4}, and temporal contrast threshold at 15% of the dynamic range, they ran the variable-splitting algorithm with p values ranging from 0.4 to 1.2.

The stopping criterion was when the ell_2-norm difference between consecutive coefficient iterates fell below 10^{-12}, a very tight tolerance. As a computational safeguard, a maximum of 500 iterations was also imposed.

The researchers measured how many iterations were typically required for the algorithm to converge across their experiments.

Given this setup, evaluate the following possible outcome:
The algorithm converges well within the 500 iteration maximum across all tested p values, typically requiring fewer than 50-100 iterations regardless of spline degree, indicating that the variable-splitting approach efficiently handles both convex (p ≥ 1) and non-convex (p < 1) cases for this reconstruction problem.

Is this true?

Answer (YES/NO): YES